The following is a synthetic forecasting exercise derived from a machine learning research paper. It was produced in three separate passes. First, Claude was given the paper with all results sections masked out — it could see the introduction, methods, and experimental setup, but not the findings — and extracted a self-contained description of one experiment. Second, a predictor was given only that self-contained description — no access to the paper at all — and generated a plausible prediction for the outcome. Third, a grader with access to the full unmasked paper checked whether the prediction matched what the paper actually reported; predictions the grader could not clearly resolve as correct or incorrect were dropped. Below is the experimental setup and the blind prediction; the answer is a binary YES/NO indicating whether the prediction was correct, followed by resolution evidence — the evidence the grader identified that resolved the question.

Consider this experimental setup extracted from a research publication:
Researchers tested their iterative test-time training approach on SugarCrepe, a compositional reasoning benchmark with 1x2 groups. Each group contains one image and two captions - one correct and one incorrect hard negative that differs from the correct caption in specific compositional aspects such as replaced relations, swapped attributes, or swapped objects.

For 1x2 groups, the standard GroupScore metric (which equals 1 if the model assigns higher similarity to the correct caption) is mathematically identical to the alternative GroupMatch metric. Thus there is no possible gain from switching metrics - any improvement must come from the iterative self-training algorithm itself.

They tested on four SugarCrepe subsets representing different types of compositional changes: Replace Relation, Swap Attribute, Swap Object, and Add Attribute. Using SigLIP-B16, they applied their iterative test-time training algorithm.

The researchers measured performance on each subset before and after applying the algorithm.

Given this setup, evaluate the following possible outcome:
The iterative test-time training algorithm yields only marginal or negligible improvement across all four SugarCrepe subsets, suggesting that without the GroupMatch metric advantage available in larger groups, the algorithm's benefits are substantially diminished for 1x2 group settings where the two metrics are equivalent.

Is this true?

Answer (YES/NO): NO